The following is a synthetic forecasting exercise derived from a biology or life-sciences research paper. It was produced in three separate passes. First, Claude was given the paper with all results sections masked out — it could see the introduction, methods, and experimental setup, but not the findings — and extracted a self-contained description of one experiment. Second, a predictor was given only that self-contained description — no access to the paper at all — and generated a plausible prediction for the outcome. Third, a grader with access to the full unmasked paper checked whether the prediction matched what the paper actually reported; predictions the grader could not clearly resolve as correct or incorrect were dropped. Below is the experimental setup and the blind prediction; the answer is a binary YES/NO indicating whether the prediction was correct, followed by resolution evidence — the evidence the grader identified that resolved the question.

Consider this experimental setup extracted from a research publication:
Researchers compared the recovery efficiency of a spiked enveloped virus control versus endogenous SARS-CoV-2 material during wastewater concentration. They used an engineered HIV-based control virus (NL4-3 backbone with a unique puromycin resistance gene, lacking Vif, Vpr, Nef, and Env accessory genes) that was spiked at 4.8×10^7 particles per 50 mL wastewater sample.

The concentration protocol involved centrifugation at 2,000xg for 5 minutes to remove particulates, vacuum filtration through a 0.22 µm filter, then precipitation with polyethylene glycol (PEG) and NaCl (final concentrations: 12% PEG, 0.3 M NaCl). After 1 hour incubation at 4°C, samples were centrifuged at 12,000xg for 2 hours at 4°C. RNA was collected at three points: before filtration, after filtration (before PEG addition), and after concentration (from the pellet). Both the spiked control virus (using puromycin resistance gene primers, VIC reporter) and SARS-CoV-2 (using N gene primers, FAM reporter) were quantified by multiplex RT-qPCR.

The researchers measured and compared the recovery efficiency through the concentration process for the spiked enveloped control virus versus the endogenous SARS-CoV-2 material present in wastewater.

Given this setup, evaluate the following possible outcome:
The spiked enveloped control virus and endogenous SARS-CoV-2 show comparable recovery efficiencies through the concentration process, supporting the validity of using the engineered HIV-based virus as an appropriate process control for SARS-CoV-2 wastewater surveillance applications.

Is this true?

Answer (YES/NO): NO